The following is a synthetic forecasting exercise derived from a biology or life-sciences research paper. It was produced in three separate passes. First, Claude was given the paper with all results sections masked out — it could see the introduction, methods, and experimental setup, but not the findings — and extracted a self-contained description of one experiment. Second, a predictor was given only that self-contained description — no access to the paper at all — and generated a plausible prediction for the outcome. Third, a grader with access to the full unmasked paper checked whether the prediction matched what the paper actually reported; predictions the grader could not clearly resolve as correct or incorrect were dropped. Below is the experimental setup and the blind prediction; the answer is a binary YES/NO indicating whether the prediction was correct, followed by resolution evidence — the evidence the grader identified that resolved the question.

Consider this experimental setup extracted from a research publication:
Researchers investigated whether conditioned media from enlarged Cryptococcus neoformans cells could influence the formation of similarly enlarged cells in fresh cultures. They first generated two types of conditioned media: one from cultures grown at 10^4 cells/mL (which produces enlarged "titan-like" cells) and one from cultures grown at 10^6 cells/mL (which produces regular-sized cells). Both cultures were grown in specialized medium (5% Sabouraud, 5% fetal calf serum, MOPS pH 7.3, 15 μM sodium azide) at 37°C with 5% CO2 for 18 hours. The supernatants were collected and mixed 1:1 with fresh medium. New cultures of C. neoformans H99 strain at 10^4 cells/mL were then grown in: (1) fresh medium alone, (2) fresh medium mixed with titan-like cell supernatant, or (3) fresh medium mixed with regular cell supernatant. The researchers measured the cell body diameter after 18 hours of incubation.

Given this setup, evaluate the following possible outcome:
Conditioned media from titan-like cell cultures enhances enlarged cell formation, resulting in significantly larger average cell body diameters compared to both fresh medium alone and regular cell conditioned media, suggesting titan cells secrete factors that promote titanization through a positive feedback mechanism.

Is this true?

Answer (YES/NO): NO